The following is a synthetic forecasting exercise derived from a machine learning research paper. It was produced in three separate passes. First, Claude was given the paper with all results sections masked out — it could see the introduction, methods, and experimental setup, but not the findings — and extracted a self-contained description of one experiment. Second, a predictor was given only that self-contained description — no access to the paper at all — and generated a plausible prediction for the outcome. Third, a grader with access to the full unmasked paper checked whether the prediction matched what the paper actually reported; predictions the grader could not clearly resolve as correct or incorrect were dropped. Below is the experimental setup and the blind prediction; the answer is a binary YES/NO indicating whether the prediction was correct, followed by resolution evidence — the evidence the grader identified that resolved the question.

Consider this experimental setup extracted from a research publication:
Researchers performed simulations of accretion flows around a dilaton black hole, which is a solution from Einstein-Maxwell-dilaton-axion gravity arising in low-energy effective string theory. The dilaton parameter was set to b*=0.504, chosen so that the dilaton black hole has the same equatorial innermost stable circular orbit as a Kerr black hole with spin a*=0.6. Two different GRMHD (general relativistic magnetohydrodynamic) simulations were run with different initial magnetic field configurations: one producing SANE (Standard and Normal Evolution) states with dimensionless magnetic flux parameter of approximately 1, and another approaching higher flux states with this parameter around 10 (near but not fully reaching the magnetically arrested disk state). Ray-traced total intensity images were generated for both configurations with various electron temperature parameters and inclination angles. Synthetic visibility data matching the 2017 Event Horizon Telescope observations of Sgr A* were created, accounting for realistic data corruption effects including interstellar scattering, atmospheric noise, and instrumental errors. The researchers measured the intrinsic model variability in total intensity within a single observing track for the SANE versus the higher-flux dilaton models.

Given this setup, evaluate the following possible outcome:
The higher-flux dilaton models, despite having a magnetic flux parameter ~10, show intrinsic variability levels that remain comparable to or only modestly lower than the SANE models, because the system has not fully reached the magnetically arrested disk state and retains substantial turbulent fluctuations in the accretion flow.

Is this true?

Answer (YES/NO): NO